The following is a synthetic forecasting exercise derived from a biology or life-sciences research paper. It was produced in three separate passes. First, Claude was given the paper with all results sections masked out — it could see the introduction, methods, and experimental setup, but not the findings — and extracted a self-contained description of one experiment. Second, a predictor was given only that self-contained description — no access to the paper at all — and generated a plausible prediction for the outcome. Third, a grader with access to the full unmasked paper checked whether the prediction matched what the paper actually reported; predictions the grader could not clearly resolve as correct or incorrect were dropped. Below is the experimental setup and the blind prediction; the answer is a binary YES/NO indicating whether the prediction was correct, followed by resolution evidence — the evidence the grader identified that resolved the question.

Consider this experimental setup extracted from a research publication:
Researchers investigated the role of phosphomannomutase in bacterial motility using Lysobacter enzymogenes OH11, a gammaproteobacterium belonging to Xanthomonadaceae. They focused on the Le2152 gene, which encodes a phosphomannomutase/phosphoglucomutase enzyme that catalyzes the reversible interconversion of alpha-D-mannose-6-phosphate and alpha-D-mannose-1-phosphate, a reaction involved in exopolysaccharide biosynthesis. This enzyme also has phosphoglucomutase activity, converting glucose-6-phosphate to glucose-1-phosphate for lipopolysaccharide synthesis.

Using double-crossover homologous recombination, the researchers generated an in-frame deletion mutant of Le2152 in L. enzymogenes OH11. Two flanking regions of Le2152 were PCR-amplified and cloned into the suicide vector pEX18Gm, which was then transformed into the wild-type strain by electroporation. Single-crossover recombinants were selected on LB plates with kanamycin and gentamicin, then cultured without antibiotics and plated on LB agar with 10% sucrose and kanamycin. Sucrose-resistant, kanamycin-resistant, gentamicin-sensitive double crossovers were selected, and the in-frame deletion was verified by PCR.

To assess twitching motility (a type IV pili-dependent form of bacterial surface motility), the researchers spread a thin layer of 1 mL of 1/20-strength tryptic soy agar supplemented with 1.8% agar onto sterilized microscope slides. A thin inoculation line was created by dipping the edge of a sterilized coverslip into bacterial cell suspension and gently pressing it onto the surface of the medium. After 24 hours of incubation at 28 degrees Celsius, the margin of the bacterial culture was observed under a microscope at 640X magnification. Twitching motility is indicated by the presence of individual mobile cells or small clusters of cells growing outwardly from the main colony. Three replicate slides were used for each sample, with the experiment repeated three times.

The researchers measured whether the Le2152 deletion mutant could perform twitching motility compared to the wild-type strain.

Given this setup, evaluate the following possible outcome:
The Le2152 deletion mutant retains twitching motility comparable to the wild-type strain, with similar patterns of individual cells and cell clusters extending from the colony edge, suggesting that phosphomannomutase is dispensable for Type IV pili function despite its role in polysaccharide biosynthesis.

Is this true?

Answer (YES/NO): NO